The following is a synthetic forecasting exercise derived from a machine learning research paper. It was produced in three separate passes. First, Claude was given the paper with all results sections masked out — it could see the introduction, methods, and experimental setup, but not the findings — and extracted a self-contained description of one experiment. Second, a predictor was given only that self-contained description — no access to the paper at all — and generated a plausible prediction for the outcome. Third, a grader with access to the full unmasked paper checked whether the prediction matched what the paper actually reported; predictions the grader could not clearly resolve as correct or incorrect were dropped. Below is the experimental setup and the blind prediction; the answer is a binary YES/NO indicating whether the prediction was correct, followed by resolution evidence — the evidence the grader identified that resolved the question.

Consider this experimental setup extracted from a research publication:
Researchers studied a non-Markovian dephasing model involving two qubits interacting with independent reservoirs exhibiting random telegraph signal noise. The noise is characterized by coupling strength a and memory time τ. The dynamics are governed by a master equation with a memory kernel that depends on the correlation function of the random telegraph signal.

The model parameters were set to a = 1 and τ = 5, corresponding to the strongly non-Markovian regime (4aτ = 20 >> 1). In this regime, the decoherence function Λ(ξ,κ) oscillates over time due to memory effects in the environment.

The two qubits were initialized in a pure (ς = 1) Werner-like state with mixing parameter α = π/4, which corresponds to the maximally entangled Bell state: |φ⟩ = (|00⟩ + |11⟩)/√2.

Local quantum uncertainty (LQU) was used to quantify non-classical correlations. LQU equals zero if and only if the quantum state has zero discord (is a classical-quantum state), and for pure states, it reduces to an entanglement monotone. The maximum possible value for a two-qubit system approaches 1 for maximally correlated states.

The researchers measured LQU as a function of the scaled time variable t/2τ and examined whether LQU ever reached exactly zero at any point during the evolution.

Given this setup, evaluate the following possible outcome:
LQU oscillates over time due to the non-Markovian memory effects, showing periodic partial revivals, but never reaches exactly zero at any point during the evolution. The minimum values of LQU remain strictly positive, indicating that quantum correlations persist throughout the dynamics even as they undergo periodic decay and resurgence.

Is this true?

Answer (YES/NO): NO